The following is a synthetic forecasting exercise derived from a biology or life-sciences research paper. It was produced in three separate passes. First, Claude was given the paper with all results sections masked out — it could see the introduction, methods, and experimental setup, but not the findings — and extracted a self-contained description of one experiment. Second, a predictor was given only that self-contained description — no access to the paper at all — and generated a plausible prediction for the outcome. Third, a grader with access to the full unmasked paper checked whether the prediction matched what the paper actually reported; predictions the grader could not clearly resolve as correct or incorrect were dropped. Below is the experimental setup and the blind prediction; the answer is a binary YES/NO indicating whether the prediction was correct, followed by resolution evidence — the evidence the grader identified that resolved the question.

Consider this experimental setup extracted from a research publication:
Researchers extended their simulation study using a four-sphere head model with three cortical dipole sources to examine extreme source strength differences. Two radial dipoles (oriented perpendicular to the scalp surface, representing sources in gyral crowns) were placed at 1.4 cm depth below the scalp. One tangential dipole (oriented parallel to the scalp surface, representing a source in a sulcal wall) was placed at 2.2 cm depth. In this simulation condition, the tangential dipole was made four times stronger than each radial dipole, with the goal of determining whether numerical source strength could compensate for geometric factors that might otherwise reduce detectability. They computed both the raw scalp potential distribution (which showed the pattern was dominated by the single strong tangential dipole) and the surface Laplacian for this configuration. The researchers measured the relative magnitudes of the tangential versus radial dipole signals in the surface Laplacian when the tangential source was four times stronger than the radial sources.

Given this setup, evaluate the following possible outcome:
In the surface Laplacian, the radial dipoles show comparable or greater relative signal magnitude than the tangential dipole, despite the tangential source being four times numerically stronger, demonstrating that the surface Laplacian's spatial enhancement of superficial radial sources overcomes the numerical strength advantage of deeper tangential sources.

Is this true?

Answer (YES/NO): YES